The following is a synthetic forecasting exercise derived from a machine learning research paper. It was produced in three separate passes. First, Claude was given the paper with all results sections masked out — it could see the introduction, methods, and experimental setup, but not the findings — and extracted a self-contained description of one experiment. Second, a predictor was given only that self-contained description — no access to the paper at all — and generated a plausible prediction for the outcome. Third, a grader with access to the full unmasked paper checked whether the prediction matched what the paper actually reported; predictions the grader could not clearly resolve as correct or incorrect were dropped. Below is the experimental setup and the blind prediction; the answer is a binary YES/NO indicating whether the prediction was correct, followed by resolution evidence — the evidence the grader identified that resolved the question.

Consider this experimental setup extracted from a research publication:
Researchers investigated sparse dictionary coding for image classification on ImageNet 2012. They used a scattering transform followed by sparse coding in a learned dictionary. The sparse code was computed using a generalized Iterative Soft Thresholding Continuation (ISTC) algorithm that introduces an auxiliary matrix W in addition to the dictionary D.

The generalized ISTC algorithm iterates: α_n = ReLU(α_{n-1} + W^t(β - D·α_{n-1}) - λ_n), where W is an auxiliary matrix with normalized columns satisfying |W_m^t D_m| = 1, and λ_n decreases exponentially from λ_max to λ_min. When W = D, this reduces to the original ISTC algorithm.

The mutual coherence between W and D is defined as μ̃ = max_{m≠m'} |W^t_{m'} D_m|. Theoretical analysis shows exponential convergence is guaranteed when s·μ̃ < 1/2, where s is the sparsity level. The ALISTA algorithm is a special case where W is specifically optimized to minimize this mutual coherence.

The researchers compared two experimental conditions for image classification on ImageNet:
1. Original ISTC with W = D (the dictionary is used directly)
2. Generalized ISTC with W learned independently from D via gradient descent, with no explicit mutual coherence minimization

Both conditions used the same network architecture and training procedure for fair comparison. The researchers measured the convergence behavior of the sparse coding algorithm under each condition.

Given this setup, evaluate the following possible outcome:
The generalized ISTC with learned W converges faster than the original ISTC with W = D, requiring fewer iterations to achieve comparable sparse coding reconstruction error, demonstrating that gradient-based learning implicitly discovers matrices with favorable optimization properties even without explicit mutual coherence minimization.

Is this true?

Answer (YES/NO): NO